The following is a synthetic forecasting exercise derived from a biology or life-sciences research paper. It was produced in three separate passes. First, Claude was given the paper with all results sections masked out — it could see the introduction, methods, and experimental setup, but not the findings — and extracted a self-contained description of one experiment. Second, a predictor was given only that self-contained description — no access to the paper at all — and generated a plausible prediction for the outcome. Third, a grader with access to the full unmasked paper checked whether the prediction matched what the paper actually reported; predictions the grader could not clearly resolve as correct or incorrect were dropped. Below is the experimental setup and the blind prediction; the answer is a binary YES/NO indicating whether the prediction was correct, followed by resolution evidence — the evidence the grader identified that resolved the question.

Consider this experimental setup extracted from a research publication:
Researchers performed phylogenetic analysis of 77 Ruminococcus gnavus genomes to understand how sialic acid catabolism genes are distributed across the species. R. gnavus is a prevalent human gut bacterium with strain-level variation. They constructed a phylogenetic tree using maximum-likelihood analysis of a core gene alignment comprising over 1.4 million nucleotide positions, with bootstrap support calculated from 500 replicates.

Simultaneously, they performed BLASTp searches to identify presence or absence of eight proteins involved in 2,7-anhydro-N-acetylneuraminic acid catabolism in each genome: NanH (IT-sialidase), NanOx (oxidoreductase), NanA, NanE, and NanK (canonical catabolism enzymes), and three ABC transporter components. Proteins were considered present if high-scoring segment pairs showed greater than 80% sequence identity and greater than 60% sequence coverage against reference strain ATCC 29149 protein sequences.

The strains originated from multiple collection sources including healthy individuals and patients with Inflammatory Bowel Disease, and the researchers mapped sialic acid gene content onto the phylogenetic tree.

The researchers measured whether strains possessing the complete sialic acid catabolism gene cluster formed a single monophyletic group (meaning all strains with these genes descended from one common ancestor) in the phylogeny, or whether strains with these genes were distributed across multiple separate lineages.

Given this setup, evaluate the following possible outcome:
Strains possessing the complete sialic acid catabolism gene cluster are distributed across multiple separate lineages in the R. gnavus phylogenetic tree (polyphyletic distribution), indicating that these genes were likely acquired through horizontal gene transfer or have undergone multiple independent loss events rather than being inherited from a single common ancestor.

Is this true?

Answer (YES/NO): YES